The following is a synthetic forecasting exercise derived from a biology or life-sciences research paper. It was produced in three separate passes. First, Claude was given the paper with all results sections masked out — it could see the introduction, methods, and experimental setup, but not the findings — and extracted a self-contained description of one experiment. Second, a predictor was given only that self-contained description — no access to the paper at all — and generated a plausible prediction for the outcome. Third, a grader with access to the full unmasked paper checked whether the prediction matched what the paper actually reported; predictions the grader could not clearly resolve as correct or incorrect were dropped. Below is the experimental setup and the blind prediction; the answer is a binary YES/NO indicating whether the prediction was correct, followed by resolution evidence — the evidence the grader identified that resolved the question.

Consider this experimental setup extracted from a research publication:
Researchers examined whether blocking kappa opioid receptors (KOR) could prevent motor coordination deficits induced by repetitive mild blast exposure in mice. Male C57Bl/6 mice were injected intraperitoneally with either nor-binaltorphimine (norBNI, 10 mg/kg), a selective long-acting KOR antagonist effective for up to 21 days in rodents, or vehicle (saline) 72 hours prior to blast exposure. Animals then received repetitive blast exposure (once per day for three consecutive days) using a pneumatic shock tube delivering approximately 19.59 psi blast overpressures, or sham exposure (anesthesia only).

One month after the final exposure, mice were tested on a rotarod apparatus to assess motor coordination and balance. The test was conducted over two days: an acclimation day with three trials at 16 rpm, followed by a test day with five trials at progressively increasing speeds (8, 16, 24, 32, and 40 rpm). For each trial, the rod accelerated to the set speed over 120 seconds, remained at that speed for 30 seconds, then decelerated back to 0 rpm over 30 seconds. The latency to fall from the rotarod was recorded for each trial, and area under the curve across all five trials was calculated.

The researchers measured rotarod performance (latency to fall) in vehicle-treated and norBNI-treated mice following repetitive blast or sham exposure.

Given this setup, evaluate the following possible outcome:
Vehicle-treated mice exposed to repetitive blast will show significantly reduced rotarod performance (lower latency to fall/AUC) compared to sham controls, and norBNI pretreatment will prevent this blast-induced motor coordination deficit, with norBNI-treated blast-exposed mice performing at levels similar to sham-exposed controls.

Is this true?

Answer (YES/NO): NO